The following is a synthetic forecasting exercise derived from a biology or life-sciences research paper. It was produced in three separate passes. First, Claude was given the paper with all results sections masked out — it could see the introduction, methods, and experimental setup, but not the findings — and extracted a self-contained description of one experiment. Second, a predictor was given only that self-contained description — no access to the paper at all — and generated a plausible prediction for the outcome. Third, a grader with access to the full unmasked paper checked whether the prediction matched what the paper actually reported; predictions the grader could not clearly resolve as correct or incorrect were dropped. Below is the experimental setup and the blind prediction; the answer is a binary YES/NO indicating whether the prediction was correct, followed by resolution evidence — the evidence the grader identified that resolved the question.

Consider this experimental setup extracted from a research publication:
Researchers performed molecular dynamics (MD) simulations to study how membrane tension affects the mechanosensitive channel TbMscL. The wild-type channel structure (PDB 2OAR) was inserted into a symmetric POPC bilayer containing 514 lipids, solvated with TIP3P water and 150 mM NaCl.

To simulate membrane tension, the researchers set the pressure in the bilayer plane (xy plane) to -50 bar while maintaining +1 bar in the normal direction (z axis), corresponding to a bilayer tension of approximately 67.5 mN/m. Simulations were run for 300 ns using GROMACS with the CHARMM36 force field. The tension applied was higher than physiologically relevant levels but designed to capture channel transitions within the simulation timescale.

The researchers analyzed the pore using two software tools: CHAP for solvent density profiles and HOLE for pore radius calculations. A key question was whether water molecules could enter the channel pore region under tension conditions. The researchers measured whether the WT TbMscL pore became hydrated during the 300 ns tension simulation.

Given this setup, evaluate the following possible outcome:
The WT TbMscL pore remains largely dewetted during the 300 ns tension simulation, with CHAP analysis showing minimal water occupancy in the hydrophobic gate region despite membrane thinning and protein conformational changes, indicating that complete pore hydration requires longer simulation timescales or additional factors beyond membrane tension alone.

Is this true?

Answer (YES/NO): NO